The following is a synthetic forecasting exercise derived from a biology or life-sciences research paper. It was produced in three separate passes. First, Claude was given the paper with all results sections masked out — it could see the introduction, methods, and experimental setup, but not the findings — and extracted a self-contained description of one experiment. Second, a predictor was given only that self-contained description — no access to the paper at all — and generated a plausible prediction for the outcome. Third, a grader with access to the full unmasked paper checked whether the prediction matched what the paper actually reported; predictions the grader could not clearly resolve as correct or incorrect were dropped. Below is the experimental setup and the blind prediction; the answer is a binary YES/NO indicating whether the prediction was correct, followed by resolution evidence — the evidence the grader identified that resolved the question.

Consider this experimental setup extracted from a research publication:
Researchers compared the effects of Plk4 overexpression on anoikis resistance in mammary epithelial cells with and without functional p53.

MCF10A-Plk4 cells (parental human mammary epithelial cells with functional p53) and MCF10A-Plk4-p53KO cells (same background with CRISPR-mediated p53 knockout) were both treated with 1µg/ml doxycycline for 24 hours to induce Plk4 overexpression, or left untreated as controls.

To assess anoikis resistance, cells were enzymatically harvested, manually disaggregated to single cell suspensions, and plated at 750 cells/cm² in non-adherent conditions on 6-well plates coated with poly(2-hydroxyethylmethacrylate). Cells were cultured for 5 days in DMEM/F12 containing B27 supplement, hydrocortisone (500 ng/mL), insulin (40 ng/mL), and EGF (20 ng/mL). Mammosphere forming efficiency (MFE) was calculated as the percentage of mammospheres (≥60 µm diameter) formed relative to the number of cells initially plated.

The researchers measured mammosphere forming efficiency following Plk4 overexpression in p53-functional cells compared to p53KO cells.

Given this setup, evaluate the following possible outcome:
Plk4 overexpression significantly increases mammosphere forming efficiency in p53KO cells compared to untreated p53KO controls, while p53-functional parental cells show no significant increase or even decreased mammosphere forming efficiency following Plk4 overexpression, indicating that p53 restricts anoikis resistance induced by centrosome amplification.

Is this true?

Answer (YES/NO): NO